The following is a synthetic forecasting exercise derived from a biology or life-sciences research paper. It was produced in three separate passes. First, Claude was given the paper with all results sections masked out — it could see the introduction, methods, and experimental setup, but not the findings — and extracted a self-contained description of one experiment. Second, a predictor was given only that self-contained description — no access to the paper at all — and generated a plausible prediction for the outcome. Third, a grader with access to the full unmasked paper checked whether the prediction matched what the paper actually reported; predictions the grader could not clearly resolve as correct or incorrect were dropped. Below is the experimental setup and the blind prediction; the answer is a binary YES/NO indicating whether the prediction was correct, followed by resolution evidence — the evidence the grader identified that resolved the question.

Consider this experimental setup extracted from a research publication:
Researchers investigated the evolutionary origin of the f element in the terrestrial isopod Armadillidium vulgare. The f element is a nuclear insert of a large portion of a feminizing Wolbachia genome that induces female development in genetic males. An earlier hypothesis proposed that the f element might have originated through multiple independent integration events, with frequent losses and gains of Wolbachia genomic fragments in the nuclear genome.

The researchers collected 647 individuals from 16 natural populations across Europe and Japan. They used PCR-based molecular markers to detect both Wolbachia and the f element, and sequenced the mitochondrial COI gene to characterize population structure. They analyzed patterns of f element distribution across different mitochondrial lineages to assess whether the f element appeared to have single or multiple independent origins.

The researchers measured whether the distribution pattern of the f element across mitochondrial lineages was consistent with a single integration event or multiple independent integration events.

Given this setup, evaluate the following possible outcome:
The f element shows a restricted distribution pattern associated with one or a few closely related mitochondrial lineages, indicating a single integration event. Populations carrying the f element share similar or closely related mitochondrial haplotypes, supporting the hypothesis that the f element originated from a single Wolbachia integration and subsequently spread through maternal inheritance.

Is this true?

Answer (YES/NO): NO